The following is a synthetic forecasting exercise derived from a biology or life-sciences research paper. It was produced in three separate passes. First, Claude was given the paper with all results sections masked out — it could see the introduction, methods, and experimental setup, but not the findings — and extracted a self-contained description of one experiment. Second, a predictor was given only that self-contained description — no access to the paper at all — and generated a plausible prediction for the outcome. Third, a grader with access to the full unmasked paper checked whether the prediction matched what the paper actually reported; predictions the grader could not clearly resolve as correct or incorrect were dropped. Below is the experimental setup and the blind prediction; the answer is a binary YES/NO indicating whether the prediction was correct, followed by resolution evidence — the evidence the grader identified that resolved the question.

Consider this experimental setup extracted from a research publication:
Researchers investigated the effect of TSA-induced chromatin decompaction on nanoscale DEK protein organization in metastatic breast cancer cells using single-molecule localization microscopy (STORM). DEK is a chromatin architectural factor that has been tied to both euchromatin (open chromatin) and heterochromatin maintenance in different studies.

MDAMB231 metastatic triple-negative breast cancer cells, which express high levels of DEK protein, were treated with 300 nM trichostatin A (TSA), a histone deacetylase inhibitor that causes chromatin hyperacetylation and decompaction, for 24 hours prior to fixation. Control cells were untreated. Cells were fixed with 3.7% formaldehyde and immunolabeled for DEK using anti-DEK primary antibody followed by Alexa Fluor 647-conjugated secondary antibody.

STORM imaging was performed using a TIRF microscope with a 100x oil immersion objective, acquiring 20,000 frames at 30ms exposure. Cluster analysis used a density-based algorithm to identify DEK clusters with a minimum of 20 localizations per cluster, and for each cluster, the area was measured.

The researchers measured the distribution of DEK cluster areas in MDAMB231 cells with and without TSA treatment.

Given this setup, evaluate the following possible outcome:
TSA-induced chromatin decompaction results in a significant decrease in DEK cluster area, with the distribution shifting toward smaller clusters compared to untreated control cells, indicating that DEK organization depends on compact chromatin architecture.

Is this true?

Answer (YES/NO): NO